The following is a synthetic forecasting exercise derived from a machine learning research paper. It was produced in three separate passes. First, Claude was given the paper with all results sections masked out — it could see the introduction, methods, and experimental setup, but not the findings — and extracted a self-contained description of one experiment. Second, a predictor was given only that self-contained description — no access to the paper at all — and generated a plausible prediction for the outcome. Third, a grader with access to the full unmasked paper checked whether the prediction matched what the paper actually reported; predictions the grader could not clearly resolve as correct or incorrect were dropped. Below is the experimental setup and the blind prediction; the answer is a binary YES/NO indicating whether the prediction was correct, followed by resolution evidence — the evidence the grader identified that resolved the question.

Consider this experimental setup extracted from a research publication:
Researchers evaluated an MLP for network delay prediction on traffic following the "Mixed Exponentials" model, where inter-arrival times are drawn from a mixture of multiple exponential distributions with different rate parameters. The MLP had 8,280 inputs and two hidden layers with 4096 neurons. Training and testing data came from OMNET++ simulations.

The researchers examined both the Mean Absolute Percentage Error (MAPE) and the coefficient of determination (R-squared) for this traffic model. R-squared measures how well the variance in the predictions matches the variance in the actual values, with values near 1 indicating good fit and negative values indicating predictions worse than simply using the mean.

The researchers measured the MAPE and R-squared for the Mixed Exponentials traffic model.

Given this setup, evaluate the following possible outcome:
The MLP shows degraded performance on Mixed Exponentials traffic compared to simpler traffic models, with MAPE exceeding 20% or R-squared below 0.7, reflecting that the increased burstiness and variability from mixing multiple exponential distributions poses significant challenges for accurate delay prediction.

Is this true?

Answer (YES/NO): YES